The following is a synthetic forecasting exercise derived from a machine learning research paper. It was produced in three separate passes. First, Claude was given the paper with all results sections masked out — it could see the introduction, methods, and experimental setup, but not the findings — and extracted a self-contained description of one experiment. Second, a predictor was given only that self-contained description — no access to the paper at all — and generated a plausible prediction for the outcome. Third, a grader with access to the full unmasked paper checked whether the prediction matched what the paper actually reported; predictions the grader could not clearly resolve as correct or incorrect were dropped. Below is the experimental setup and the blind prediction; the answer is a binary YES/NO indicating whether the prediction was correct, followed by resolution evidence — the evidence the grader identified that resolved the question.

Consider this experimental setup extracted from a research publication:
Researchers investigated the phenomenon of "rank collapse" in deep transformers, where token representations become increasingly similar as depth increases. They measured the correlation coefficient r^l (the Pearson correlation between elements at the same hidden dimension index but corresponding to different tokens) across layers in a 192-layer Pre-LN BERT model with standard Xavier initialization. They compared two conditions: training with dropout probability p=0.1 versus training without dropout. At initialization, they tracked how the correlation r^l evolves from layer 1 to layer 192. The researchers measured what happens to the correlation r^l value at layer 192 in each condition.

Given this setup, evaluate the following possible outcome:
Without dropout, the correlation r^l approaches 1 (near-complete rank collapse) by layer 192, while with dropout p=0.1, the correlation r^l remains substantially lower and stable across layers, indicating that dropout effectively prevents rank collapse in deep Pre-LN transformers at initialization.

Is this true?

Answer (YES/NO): YES